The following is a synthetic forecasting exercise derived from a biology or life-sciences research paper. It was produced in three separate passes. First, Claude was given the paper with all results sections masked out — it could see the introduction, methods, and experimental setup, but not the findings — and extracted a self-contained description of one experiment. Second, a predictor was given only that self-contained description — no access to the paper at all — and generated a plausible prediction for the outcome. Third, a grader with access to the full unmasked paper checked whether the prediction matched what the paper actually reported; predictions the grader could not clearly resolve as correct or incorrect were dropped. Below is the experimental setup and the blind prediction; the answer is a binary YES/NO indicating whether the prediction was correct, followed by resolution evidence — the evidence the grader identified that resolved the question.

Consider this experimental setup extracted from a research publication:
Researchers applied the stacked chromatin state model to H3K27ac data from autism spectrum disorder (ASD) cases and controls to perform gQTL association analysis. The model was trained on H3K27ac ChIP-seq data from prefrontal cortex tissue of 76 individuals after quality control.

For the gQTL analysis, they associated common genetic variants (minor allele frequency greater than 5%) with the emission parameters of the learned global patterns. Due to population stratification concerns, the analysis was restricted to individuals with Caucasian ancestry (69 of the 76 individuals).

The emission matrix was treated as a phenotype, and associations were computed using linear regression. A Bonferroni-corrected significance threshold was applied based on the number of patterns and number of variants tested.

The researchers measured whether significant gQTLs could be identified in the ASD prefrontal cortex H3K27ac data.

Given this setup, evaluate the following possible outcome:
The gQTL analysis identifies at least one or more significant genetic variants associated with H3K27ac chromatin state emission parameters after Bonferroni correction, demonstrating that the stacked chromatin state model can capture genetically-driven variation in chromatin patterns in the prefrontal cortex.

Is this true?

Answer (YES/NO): YES